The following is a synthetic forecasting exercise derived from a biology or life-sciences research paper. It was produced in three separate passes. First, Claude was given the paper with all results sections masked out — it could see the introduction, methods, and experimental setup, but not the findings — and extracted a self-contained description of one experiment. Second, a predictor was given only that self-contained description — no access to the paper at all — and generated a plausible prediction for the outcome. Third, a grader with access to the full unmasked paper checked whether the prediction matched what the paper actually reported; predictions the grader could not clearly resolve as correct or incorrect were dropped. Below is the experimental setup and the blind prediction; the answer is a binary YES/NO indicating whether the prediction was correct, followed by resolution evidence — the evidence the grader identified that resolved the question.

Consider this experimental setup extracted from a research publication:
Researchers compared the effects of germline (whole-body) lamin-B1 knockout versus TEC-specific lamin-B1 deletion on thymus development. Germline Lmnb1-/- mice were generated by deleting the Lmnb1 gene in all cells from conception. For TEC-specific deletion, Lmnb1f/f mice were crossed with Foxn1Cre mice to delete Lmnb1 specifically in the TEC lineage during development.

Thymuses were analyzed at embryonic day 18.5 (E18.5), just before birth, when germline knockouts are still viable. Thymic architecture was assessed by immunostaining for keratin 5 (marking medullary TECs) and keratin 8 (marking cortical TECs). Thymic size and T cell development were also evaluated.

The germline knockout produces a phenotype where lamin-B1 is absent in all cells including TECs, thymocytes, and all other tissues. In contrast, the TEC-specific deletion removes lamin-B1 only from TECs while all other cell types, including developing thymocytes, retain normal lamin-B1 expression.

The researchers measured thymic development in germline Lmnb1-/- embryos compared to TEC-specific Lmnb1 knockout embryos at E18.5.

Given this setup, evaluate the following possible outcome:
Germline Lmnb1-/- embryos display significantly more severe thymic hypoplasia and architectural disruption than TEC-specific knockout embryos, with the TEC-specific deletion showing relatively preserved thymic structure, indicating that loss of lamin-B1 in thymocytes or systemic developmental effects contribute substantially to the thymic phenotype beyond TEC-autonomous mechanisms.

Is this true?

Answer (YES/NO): NO